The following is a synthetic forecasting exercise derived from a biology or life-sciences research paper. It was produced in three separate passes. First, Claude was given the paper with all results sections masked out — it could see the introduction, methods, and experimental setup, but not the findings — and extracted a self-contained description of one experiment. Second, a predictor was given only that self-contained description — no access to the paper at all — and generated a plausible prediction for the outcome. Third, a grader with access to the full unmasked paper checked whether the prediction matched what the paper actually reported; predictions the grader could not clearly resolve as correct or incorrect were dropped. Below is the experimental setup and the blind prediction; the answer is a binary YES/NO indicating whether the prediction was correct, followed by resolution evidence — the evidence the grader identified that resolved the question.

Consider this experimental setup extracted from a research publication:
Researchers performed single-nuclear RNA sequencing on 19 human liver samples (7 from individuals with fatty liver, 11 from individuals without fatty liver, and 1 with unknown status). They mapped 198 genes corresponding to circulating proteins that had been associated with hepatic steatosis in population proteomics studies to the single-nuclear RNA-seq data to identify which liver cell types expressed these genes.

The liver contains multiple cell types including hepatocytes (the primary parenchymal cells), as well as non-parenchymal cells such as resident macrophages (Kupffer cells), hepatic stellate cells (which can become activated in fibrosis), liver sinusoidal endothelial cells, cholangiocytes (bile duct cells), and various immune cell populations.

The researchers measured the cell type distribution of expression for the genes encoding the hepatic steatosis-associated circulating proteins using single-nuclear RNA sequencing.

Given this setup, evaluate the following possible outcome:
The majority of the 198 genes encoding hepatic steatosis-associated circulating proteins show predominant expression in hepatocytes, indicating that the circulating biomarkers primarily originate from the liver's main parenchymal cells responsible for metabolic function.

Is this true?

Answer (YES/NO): YES